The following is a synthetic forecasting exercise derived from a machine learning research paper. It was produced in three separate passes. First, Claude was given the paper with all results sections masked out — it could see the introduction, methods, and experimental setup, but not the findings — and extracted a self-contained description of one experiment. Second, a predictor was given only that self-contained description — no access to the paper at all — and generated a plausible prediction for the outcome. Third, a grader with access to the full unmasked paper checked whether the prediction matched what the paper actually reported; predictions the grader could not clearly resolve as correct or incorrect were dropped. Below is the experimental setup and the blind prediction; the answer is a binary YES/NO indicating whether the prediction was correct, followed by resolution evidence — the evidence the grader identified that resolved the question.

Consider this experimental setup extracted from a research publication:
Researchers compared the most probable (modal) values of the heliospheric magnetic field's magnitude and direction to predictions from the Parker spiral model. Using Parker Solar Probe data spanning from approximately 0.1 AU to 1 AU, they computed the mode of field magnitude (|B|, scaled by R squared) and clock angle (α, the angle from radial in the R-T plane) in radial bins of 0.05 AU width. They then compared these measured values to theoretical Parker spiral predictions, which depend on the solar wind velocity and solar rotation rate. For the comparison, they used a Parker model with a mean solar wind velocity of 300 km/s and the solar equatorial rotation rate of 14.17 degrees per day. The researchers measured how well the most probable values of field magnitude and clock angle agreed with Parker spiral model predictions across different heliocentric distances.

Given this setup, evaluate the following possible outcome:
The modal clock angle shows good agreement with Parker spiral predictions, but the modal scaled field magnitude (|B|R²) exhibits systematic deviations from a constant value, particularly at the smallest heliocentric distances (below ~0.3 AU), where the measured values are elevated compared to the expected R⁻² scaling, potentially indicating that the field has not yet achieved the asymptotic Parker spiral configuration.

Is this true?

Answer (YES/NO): NO